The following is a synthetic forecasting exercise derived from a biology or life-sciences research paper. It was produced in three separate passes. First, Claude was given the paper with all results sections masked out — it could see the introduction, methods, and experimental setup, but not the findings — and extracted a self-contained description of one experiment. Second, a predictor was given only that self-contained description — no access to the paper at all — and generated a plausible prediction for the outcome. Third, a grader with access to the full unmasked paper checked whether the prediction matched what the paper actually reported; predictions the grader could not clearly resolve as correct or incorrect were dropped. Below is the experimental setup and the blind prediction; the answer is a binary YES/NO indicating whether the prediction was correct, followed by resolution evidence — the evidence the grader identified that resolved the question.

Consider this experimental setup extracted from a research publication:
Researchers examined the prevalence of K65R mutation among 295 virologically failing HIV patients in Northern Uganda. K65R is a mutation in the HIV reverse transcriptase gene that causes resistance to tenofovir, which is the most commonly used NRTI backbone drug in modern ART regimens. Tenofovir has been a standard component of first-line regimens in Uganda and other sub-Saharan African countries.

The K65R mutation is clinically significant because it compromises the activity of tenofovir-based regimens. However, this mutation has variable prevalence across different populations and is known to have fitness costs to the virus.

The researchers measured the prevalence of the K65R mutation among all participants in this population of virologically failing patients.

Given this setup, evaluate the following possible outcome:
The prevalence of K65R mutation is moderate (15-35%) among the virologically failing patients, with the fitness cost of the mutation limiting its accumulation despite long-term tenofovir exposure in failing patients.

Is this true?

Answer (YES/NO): NO